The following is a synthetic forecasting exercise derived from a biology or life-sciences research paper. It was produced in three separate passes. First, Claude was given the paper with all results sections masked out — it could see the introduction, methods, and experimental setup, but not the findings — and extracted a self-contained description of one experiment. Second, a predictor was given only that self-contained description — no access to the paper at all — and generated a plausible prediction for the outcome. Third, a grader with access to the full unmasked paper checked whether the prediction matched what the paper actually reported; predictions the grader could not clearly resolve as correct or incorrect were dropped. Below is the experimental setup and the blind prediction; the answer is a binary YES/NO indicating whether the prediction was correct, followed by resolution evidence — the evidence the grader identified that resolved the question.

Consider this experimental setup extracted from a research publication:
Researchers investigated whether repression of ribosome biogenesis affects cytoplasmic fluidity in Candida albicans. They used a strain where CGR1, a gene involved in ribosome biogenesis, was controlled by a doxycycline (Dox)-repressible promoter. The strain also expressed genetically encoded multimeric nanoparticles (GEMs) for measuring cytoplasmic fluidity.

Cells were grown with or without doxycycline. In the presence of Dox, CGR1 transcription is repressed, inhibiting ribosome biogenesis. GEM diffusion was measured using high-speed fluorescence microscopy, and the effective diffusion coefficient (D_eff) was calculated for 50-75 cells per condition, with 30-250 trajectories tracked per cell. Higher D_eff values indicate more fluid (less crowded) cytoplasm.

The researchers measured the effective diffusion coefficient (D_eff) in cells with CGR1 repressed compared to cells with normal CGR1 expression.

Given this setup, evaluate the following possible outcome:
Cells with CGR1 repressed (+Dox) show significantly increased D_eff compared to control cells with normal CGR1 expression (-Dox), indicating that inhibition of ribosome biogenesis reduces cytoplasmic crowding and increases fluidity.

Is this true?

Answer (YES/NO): YES